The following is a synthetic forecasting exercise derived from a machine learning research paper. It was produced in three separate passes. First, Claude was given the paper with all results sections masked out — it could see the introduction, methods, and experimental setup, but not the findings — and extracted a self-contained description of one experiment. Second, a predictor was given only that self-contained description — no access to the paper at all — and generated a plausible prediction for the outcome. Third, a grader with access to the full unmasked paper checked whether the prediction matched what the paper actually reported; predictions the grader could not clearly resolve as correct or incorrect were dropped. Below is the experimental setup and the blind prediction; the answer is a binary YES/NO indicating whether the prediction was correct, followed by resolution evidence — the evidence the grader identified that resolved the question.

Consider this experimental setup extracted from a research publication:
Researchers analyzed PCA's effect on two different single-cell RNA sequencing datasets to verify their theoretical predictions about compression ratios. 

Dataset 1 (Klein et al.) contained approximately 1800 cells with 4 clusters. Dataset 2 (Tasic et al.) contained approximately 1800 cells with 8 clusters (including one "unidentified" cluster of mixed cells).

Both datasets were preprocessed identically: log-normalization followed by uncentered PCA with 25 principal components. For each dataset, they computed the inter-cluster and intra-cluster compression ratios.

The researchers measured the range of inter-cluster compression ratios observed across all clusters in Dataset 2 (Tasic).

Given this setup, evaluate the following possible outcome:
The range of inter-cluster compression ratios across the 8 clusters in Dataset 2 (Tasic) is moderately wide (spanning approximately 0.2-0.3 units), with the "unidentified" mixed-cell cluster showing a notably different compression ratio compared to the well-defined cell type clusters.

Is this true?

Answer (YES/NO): NO